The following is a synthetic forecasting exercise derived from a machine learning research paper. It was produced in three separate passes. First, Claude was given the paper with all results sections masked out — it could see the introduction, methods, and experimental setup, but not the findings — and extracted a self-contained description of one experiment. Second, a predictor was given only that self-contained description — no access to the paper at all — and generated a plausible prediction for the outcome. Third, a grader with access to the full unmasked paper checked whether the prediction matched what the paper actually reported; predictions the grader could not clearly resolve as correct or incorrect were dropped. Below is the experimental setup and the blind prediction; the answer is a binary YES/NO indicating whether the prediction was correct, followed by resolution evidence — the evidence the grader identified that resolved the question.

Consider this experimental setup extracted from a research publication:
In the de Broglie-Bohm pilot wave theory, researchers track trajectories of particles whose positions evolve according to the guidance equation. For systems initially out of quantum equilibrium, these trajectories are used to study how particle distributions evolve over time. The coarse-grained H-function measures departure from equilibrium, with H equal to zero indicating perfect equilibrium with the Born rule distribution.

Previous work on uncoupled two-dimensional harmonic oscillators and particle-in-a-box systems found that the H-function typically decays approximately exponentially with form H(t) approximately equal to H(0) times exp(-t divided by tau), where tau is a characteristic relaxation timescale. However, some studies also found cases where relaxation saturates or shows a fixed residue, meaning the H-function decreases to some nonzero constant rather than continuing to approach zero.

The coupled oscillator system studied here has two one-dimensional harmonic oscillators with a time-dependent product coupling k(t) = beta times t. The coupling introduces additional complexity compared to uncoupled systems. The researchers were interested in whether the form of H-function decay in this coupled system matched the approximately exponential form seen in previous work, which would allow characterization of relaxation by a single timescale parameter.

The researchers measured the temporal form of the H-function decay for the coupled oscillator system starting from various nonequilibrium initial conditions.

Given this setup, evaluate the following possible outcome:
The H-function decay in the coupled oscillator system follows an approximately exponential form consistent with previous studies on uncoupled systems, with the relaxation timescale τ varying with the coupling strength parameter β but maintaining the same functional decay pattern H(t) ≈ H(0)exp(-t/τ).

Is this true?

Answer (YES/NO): YES